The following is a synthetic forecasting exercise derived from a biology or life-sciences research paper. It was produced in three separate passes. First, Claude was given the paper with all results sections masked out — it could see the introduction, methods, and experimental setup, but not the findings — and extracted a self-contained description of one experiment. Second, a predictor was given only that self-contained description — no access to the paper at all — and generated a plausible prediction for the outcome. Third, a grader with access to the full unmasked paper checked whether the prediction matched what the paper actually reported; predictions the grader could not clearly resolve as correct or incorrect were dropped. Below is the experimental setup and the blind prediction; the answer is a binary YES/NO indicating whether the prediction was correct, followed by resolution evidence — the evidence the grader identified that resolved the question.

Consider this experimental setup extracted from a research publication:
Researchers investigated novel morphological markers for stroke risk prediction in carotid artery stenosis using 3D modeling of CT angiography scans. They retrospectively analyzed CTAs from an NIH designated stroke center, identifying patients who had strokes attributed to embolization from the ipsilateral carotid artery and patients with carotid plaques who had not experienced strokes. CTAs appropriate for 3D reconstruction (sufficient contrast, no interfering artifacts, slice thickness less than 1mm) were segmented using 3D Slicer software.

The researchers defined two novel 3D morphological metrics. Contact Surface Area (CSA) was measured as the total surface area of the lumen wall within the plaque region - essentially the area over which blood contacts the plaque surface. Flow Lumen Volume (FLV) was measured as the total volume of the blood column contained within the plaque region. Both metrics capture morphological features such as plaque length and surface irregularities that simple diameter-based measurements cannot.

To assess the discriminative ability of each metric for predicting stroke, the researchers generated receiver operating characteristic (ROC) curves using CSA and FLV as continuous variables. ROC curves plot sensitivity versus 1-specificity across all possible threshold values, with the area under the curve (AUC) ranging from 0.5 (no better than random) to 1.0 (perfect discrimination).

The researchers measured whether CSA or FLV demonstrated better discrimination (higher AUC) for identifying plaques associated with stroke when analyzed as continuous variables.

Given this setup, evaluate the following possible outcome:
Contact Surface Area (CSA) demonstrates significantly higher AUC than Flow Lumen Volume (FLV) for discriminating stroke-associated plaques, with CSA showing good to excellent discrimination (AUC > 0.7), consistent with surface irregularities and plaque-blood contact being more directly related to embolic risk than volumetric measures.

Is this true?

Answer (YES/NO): NO